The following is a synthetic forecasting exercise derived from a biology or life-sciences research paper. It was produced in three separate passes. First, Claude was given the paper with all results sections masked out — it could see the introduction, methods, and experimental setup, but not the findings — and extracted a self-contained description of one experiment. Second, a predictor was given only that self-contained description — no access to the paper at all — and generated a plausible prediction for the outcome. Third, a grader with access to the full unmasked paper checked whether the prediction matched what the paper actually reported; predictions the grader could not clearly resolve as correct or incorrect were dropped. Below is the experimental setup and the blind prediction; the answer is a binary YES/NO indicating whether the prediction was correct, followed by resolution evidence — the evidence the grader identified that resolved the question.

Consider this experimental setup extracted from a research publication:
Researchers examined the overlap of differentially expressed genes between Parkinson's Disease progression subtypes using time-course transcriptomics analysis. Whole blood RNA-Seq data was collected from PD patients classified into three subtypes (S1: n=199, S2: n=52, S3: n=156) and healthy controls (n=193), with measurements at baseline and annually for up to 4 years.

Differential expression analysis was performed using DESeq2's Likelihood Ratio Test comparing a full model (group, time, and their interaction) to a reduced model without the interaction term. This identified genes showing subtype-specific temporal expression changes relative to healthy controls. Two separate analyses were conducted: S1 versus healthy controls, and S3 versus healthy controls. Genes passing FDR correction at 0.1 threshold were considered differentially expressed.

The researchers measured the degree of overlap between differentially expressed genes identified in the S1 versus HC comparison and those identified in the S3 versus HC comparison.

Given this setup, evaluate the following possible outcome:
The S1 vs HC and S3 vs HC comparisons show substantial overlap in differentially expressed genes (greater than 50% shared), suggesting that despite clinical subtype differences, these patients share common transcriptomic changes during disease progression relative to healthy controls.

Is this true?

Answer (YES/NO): NO